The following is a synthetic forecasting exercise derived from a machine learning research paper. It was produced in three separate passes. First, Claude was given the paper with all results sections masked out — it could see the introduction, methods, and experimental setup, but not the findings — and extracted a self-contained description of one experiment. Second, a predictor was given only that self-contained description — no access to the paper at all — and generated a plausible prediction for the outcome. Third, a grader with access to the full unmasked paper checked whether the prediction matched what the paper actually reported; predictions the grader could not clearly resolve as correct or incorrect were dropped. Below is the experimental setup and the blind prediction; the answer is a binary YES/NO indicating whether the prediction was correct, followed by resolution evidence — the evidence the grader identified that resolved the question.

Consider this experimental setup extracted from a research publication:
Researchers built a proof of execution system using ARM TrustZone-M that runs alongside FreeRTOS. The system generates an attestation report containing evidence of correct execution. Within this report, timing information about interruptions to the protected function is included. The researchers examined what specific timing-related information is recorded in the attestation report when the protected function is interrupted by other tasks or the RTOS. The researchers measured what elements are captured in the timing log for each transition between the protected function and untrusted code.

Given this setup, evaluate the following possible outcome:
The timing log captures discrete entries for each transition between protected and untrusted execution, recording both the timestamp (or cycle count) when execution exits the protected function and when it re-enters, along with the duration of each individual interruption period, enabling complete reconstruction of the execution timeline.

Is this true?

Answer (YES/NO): NO